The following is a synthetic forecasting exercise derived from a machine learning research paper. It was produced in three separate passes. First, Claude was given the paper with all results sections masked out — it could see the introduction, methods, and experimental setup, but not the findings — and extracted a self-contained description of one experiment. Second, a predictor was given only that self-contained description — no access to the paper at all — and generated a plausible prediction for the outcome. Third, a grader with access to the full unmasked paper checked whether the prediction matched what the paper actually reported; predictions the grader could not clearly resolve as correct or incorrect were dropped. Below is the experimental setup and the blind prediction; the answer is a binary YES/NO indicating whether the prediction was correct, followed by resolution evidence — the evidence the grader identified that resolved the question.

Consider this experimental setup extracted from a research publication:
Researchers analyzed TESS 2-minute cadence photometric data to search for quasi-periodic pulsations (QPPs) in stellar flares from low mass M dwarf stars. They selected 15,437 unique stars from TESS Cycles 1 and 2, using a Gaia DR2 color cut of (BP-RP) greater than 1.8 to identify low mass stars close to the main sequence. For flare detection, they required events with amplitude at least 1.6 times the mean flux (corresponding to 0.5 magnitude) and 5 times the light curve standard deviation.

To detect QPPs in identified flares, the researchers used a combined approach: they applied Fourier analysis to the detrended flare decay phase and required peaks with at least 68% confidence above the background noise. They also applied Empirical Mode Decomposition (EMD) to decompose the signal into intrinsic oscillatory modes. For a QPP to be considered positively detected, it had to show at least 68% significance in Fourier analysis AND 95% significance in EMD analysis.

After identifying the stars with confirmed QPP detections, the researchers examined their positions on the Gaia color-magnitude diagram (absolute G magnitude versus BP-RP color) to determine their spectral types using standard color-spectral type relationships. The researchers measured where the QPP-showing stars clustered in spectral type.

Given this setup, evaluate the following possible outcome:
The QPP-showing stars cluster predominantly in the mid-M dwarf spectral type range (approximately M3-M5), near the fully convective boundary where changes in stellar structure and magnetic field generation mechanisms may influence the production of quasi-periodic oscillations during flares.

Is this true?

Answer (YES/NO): YES